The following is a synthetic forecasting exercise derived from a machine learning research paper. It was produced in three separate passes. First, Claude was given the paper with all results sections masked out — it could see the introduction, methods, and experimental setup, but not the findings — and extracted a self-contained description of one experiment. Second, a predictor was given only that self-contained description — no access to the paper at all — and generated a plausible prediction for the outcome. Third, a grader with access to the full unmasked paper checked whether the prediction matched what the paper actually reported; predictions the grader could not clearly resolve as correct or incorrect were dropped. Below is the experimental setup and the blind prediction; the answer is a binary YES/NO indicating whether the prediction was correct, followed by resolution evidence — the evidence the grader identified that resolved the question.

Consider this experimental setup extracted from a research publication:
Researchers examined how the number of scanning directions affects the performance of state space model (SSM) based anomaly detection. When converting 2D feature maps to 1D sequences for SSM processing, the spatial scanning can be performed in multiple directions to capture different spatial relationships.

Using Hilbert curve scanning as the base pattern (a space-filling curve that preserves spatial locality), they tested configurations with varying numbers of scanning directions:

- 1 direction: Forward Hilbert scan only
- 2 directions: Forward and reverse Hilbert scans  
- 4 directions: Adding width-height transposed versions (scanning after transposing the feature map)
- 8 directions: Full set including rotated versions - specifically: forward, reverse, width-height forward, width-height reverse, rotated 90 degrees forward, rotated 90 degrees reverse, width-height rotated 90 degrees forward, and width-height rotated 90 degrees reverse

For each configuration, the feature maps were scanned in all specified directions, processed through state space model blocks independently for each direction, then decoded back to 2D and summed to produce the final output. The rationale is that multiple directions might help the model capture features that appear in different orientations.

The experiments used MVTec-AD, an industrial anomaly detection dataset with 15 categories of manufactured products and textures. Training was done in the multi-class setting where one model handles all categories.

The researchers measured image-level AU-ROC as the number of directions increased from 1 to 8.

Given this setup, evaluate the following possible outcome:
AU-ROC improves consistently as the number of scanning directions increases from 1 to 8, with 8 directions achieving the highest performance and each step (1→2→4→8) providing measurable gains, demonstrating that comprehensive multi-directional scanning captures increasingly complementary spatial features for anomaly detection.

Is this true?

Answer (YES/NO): NO